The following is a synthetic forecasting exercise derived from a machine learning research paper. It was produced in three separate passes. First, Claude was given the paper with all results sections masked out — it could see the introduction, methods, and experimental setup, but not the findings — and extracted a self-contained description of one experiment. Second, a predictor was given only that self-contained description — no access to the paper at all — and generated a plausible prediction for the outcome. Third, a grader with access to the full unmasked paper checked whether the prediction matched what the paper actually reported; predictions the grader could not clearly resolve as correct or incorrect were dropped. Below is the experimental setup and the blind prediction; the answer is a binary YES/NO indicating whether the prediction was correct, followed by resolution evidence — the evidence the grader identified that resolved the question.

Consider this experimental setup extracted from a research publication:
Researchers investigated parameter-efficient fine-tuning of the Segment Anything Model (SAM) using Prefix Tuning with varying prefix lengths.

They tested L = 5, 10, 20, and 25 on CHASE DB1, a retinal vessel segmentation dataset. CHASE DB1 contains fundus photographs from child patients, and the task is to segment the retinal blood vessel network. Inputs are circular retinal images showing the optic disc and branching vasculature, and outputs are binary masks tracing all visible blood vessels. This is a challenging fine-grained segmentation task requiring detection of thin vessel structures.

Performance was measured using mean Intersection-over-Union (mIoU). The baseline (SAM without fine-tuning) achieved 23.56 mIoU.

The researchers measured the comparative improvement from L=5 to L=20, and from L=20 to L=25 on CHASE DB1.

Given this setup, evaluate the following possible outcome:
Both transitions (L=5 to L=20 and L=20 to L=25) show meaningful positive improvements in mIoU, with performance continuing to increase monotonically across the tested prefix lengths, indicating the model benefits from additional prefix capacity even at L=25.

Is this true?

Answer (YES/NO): NO